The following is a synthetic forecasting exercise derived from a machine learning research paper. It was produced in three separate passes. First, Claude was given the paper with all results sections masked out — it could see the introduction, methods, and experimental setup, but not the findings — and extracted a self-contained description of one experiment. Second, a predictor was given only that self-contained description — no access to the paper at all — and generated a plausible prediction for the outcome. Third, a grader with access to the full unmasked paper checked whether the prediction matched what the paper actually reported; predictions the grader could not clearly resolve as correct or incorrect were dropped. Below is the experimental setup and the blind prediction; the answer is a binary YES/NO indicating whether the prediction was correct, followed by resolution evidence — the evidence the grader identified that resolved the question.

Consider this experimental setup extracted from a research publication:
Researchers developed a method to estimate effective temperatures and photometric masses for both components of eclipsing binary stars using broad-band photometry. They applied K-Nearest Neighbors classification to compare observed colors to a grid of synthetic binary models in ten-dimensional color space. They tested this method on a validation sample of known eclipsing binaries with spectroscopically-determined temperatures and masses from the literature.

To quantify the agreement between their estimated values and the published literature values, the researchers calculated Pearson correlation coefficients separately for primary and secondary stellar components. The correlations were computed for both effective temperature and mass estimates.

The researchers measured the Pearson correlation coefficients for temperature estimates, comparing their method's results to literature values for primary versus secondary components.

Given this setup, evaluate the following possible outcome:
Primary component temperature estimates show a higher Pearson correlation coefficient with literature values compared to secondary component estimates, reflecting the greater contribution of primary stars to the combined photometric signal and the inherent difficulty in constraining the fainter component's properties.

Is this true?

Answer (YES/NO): YES